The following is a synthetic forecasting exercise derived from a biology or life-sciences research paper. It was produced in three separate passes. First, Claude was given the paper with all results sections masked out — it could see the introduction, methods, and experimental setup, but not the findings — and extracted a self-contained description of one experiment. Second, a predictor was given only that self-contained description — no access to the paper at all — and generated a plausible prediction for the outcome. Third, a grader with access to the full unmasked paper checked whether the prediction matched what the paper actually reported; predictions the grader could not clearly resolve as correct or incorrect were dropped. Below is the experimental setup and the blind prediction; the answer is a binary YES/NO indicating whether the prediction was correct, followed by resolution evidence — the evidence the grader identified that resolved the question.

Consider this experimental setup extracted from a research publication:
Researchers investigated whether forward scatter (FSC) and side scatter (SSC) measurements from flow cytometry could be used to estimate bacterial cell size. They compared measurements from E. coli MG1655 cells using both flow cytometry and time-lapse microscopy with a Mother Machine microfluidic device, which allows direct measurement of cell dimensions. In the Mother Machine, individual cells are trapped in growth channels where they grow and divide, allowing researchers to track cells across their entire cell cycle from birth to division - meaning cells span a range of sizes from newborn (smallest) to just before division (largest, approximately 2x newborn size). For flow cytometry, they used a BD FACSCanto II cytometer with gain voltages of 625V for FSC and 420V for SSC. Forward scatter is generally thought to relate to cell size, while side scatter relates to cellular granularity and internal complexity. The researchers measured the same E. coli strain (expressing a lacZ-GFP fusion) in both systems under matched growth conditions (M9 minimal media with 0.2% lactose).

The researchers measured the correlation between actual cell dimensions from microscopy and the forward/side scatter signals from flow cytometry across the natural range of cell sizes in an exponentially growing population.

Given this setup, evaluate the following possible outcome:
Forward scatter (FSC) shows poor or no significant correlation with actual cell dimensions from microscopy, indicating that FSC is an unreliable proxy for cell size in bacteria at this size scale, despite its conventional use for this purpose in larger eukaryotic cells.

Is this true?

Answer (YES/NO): YES